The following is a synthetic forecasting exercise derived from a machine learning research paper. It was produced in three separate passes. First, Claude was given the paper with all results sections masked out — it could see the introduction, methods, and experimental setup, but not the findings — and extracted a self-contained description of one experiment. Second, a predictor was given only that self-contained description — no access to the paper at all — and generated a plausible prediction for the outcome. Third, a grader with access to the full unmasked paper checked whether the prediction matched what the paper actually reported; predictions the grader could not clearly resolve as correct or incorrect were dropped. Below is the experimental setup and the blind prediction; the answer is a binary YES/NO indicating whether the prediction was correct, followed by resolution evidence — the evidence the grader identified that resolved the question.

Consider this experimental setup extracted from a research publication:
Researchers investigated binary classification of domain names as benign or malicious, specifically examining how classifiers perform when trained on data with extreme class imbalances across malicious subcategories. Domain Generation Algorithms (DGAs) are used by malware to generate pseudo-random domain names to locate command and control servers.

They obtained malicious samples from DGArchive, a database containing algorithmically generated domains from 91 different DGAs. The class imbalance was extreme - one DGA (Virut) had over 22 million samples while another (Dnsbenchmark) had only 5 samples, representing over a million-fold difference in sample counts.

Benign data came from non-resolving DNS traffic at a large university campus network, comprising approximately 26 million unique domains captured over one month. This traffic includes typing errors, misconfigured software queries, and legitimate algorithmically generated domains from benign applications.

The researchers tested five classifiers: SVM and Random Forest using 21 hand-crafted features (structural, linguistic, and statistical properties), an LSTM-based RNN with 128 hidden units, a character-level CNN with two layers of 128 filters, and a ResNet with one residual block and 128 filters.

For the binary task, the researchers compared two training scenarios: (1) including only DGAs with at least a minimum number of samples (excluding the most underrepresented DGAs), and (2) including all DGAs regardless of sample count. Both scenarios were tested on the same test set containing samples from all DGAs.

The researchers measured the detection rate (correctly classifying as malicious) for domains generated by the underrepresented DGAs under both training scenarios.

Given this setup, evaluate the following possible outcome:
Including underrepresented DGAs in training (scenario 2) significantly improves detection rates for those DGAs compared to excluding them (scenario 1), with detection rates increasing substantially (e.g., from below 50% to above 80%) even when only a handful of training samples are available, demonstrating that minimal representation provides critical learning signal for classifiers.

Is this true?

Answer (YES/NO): YES